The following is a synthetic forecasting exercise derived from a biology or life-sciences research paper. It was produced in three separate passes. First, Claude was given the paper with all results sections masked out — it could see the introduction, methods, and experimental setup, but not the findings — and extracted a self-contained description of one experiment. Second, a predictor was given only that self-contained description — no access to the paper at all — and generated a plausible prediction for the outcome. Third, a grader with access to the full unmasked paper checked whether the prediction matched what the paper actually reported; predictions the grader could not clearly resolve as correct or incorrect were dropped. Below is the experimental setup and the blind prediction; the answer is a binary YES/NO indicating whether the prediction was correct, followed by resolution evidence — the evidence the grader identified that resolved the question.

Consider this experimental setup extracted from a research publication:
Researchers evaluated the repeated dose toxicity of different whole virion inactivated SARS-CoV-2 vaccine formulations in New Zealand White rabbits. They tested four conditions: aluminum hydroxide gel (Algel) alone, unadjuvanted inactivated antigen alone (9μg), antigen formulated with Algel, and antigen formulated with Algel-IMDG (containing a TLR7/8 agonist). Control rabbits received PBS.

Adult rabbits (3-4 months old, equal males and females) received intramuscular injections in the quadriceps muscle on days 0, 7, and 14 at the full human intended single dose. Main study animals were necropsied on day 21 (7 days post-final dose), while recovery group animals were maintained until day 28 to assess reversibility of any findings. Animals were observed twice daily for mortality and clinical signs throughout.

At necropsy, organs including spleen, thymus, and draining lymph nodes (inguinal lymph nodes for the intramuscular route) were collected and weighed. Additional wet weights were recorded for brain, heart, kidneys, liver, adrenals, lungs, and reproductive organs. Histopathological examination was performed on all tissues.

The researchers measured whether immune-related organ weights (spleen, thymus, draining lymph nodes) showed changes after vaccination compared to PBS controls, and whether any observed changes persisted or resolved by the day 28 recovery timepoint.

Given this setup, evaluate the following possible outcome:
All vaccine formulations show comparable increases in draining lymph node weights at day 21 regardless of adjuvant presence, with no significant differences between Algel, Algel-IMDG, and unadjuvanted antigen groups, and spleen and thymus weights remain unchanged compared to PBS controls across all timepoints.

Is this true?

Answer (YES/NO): NO